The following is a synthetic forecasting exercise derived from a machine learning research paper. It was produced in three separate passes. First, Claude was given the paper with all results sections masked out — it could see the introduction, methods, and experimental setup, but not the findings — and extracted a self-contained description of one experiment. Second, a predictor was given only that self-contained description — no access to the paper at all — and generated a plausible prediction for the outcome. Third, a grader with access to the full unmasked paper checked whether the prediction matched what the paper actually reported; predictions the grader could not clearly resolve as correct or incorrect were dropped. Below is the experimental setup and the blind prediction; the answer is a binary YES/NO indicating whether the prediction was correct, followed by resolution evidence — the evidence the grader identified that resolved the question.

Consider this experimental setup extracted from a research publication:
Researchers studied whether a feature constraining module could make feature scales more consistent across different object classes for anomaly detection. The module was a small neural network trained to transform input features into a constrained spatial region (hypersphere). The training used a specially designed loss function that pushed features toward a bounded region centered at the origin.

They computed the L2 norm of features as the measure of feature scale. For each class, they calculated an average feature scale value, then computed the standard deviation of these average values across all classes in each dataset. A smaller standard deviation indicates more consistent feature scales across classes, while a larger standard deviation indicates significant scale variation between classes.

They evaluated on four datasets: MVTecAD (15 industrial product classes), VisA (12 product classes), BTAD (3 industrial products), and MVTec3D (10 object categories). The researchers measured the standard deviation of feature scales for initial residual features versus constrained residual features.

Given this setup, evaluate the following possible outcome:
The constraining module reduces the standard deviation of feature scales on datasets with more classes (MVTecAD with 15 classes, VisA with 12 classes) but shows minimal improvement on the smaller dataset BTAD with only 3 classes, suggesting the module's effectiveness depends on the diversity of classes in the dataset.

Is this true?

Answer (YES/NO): NO